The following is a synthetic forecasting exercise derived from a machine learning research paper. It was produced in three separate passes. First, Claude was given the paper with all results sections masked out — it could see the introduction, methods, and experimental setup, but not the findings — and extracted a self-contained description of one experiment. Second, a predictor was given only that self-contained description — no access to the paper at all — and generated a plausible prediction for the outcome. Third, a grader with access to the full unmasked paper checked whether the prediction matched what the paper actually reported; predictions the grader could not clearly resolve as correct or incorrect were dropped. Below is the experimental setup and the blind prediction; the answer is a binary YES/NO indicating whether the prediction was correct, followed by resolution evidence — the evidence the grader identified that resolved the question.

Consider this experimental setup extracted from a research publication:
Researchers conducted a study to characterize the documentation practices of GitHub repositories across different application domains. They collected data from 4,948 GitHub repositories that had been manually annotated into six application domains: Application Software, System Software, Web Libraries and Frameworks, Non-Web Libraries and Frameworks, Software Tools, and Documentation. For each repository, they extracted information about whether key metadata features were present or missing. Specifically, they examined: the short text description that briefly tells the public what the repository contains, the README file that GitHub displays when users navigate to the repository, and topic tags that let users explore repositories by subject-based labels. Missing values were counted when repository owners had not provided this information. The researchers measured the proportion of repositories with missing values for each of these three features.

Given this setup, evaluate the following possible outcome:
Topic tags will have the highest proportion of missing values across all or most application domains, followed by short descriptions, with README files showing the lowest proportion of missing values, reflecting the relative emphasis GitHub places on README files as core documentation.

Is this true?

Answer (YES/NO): YES